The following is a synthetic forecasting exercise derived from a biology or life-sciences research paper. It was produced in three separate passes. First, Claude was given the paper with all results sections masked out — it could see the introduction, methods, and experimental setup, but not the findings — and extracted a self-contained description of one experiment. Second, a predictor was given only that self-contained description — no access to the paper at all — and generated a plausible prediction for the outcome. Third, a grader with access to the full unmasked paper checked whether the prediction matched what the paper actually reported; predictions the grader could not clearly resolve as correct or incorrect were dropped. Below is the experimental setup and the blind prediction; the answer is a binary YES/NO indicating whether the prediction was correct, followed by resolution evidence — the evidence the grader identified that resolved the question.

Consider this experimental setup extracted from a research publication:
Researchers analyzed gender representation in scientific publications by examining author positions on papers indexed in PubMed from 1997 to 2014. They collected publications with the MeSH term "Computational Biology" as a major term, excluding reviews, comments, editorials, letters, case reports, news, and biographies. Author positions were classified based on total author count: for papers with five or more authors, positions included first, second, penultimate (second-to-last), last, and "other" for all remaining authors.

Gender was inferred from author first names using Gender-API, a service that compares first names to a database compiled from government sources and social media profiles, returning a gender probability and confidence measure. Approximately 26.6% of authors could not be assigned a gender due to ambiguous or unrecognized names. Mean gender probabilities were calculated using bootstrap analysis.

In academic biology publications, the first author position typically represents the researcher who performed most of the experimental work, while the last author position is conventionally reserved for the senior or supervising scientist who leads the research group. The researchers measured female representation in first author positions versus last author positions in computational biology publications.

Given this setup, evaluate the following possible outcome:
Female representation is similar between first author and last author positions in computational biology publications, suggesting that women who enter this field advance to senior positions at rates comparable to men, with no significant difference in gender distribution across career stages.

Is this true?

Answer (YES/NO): NO